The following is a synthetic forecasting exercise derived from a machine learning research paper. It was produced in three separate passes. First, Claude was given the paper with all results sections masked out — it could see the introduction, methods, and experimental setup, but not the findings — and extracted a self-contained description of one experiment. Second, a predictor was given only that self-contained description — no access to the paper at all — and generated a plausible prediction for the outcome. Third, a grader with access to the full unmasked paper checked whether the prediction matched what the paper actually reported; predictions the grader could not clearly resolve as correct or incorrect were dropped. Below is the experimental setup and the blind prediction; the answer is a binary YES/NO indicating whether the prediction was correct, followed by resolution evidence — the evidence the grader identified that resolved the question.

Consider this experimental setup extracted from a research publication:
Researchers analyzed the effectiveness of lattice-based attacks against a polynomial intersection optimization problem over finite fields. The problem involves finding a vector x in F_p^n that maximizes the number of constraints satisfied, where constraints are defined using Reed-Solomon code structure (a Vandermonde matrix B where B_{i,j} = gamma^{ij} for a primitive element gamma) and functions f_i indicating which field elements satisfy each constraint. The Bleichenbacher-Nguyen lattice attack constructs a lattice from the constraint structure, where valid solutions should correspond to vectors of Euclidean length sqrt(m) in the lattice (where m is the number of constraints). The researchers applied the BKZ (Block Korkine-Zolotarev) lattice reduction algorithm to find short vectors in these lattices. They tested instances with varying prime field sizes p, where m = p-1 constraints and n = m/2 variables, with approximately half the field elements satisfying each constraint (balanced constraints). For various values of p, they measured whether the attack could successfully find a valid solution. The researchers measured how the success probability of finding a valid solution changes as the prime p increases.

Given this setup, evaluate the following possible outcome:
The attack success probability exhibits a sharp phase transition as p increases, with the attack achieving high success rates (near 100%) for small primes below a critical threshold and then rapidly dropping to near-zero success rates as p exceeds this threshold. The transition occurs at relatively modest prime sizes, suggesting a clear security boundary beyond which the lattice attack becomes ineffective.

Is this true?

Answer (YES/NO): NO